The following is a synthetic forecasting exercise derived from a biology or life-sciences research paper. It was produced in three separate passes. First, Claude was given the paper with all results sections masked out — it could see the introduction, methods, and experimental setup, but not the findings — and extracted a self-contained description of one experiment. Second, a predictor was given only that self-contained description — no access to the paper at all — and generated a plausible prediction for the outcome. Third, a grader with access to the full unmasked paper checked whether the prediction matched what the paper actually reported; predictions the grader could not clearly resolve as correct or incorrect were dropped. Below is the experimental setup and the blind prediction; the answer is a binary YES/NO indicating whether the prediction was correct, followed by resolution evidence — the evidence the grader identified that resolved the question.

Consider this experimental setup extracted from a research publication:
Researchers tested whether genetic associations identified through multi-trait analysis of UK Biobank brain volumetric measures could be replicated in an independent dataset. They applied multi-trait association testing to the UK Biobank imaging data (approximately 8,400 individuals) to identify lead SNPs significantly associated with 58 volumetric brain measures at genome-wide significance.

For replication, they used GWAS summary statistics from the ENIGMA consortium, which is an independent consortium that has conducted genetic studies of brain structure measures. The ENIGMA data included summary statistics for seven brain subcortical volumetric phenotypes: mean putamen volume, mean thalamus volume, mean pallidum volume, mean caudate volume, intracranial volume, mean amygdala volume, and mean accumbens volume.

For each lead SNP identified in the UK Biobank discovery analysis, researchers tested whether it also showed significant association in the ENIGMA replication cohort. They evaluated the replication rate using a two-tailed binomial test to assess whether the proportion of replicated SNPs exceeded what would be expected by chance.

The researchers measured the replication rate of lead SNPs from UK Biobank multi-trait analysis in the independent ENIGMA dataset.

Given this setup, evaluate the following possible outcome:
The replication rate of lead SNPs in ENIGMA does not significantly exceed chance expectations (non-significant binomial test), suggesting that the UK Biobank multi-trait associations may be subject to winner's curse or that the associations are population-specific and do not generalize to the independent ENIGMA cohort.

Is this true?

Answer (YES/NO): NO